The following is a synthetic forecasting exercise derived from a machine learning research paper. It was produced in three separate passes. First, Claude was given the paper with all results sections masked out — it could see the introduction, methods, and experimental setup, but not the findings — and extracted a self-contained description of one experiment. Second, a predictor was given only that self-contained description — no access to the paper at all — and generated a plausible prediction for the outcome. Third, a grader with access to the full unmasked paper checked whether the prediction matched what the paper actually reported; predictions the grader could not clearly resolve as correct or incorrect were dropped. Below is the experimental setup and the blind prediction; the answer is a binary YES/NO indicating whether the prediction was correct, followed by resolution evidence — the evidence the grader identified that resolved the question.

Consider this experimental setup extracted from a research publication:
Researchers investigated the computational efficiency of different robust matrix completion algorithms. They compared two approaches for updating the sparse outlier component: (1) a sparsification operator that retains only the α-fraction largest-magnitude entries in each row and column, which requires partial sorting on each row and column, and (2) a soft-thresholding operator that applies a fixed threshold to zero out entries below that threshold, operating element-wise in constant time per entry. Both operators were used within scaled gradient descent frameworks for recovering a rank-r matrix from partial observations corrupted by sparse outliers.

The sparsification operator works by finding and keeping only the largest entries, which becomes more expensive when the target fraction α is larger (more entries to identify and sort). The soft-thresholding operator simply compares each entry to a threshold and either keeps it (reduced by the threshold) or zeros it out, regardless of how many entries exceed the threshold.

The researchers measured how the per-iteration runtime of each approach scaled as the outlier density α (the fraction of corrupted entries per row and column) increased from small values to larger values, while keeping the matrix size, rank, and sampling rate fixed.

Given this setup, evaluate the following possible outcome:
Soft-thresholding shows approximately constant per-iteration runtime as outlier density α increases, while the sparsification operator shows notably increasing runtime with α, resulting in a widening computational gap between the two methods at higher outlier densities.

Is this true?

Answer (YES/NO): YES